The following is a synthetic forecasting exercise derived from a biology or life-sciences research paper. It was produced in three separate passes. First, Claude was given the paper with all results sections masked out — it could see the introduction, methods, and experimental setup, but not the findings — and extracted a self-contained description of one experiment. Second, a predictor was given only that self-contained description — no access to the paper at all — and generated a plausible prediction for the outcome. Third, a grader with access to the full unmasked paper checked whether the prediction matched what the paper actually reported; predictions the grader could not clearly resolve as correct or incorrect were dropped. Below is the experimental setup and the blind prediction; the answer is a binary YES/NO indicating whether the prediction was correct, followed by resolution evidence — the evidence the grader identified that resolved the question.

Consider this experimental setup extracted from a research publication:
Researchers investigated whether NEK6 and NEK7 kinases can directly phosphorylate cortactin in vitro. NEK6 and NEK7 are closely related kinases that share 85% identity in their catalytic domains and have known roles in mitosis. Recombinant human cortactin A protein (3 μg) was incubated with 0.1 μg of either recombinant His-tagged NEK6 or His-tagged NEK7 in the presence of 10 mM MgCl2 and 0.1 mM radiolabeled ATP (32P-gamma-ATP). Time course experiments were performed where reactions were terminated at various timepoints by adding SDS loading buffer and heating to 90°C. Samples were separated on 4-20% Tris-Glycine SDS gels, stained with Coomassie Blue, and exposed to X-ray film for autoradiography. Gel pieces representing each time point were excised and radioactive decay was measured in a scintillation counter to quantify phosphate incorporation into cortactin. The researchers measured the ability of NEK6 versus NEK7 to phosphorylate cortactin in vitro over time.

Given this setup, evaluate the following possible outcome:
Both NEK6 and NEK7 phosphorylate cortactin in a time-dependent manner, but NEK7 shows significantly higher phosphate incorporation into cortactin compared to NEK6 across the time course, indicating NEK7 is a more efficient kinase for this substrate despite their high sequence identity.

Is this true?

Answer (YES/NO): YES